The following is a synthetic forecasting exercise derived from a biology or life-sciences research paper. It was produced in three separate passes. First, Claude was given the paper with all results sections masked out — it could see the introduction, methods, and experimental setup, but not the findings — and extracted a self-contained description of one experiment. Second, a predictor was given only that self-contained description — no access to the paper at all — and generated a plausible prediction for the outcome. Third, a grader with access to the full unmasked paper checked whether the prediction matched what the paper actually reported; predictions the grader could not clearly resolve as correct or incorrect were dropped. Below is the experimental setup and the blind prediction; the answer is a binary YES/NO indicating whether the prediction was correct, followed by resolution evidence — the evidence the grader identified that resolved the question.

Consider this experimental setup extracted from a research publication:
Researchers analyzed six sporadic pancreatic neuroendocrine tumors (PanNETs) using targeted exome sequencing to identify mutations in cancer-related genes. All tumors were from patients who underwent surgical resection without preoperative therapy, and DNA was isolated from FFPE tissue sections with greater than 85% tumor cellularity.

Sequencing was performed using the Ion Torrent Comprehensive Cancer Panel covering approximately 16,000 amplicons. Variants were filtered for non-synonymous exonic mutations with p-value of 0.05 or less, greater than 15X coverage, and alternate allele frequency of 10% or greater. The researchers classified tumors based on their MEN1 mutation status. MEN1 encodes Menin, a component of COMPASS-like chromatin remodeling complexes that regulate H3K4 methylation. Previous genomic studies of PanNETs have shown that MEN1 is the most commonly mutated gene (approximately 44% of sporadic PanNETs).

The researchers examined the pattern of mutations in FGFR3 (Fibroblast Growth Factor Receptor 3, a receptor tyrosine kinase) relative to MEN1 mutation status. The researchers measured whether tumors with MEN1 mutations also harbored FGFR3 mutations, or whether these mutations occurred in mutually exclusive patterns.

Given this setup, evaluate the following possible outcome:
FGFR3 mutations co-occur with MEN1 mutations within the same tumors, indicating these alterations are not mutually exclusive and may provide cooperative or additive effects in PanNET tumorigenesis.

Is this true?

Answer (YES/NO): YES